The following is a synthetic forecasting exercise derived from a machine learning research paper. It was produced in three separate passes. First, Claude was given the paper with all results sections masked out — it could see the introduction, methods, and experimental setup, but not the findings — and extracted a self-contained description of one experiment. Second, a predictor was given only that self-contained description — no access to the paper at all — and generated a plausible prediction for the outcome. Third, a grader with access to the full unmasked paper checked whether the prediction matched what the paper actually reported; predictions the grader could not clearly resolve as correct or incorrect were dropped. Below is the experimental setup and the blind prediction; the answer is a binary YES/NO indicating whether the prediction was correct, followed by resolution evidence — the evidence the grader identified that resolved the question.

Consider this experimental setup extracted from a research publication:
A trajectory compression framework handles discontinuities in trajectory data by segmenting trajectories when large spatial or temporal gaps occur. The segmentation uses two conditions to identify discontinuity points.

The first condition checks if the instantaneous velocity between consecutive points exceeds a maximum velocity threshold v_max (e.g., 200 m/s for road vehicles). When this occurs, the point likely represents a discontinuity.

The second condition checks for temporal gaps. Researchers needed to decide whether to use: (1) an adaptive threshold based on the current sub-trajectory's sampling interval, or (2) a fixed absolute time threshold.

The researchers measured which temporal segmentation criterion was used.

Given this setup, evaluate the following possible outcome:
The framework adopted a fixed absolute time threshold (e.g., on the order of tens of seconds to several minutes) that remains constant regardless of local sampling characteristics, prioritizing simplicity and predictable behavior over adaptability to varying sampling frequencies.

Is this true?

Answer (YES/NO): NO